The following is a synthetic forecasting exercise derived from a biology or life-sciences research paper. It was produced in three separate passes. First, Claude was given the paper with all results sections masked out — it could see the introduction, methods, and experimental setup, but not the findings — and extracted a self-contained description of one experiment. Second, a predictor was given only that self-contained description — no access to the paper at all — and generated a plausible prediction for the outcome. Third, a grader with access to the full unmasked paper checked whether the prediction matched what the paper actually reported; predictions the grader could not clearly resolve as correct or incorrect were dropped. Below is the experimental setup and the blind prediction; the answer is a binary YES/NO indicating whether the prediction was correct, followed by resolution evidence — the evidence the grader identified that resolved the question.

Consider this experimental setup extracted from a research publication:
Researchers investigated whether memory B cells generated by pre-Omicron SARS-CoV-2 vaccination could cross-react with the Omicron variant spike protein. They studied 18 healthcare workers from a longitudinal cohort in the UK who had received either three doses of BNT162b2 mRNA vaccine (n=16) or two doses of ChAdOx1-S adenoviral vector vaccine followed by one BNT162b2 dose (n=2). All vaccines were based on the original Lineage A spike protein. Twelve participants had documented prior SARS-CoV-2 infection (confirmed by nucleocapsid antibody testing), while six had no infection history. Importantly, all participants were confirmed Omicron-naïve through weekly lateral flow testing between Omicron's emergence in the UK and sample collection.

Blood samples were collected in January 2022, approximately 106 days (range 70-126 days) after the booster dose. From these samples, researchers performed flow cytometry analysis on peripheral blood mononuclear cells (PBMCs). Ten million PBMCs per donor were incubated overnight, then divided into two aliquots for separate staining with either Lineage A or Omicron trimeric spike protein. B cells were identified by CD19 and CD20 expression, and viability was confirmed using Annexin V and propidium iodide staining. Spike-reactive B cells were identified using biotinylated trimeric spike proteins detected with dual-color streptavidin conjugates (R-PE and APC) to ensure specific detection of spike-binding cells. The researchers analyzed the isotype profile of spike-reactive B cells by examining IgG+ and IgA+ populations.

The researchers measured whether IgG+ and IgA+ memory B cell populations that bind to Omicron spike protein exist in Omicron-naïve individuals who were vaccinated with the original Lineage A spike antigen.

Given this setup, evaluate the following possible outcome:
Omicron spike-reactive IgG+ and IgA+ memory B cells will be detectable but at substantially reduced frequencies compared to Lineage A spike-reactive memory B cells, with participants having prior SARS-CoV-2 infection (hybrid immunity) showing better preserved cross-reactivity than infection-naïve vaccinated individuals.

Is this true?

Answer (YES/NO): NO